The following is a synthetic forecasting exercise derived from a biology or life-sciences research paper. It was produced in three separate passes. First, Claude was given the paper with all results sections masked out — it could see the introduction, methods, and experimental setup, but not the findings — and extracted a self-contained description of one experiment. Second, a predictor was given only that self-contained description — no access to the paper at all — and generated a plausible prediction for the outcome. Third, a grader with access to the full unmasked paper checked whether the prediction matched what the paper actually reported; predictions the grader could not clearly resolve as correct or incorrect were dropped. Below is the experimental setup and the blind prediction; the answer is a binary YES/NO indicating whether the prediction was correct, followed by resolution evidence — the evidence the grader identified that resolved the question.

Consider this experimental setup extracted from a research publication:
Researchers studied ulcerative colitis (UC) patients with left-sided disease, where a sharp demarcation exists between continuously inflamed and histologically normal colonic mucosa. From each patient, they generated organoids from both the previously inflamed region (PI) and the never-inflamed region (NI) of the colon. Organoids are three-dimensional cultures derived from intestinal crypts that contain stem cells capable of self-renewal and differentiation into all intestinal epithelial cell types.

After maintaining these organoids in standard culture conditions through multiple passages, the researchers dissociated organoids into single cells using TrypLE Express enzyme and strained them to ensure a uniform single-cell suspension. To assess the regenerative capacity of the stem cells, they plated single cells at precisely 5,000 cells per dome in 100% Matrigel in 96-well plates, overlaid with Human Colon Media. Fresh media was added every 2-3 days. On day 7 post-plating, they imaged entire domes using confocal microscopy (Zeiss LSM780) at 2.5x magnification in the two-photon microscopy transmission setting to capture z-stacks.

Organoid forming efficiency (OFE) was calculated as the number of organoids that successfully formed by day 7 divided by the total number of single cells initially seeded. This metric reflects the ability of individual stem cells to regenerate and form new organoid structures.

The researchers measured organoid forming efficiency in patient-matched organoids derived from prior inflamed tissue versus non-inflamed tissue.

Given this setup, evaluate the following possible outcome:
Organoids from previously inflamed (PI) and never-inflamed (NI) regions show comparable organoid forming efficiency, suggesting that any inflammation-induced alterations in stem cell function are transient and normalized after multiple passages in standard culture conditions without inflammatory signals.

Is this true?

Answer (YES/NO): NO